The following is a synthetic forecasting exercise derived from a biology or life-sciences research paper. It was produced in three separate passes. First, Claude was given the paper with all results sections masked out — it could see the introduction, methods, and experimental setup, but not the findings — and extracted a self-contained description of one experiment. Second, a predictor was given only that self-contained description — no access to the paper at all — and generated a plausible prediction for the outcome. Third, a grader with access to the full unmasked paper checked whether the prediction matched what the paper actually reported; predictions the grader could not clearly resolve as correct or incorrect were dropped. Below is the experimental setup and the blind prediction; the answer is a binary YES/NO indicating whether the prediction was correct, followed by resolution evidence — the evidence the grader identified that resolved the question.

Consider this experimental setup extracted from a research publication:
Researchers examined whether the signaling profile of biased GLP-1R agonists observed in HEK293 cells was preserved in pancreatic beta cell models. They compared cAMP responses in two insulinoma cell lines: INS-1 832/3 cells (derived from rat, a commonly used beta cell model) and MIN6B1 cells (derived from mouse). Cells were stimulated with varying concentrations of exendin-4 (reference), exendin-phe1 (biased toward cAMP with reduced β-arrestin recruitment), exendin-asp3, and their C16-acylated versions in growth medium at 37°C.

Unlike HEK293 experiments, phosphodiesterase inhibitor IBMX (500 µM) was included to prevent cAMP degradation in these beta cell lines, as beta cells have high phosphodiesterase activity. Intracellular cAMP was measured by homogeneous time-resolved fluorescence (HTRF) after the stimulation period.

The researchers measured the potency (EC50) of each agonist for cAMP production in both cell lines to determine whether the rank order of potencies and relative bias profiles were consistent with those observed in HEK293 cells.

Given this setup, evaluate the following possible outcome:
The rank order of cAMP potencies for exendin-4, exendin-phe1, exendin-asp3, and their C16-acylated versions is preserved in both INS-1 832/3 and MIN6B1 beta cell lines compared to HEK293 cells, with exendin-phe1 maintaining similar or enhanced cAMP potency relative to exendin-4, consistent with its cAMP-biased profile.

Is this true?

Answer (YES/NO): NO